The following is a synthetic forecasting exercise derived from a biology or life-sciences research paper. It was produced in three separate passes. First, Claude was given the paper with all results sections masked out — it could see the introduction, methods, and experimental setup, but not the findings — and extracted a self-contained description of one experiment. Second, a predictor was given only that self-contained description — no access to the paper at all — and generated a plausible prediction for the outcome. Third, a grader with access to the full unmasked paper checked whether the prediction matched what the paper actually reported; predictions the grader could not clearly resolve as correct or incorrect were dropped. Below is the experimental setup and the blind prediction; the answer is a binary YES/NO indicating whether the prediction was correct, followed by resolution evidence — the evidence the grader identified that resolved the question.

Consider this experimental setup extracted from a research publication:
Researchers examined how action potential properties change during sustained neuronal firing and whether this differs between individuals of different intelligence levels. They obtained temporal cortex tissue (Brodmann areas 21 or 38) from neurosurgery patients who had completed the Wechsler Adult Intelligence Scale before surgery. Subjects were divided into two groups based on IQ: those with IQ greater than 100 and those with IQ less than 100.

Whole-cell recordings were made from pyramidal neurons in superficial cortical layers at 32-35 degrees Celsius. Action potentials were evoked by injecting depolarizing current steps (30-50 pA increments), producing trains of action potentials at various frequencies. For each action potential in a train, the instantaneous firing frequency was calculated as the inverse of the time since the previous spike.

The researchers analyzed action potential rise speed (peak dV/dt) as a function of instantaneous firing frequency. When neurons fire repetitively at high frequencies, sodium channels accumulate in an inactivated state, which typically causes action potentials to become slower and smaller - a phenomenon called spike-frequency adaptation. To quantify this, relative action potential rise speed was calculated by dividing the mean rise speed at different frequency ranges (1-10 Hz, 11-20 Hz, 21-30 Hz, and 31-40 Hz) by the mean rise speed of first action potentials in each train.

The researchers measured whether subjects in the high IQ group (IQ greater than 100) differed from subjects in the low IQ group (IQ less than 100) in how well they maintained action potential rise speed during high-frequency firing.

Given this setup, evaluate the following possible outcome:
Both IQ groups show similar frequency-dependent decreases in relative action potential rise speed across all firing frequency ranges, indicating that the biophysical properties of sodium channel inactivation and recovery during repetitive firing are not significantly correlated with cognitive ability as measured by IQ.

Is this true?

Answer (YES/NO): NO